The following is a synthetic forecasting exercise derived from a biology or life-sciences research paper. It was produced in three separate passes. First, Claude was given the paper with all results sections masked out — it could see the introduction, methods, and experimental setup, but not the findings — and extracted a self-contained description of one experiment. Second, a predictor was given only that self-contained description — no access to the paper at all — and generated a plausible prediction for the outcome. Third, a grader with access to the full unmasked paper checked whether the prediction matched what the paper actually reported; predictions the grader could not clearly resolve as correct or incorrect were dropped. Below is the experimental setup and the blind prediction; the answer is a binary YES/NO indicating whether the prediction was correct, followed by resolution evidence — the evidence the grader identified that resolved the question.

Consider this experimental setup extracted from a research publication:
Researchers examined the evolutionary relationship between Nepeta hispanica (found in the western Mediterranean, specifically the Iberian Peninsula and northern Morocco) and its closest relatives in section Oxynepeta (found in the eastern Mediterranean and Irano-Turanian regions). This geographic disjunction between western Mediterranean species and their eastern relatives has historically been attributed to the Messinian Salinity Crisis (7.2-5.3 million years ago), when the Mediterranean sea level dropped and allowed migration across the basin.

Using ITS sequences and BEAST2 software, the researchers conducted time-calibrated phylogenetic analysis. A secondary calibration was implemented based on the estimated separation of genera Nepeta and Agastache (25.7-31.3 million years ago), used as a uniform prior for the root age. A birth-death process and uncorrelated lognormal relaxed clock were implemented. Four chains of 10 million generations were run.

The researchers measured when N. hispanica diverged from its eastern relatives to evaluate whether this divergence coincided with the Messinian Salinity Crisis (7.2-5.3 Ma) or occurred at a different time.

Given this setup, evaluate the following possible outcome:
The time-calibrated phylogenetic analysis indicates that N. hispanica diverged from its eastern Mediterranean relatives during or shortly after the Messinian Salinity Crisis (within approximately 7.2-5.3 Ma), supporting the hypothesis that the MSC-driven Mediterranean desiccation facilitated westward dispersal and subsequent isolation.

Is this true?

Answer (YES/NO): NO